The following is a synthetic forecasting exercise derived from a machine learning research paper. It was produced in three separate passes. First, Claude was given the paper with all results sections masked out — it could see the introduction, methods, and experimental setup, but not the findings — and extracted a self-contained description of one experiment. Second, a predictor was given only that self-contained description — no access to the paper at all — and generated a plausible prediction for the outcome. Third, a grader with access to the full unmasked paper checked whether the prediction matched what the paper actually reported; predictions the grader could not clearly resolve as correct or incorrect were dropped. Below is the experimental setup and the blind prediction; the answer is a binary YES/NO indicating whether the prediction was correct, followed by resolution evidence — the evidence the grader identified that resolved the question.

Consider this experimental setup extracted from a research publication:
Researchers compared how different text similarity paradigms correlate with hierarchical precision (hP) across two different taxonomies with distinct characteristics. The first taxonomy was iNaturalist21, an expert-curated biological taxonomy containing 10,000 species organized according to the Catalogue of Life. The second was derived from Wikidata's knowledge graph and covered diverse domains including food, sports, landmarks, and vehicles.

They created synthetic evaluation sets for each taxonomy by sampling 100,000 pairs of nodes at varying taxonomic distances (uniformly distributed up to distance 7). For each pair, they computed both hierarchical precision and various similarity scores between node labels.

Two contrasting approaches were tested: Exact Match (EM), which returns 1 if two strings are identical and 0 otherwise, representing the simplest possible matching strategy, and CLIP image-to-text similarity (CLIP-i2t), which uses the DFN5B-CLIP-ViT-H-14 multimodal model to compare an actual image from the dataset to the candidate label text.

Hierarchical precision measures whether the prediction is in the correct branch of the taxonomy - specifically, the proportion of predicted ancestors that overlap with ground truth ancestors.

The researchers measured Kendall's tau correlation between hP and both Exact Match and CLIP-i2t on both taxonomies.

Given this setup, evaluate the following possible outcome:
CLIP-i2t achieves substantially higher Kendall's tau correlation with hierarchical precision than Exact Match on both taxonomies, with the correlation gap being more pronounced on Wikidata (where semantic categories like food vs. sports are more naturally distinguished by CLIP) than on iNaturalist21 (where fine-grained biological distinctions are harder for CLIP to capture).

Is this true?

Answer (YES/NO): NO